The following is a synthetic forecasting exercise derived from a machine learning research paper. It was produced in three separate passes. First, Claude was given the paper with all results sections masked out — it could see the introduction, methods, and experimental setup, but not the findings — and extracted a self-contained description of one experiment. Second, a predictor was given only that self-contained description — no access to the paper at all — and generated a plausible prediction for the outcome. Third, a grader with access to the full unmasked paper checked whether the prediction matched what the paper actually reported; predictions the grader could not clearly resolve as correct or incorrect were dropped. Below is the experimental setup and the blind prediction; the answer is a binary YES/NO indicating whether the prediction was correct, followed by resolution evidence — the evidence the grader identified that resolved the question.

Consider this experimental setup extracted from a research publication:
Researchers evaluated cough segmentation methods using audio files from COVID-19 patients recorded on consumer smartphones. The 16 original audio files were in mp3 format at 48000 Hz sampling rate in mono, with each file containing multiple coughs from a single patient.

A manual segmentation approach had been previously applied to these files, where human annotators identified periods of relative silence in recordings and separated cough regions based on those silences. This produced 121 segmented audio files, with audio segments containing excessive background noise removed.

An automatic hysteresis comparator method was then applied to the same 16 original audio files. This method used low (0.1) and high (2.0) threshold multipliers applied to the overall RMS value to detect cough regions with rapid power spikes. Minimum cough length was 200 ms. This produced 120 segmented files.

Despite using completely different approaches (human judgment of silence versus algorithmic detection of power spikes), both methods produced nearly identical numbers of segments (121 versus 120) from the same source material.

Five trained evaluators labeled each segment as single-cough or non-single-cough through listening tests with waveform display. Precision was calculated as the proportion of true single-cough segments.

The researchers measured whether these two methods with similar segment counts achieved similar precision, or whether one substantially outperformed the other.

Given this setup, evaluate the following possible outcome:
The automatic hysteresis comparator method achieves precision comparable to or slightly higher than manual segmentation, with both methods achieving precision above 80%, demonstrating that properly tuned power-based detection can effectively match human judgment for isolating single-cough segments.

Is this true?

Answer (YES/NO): NO